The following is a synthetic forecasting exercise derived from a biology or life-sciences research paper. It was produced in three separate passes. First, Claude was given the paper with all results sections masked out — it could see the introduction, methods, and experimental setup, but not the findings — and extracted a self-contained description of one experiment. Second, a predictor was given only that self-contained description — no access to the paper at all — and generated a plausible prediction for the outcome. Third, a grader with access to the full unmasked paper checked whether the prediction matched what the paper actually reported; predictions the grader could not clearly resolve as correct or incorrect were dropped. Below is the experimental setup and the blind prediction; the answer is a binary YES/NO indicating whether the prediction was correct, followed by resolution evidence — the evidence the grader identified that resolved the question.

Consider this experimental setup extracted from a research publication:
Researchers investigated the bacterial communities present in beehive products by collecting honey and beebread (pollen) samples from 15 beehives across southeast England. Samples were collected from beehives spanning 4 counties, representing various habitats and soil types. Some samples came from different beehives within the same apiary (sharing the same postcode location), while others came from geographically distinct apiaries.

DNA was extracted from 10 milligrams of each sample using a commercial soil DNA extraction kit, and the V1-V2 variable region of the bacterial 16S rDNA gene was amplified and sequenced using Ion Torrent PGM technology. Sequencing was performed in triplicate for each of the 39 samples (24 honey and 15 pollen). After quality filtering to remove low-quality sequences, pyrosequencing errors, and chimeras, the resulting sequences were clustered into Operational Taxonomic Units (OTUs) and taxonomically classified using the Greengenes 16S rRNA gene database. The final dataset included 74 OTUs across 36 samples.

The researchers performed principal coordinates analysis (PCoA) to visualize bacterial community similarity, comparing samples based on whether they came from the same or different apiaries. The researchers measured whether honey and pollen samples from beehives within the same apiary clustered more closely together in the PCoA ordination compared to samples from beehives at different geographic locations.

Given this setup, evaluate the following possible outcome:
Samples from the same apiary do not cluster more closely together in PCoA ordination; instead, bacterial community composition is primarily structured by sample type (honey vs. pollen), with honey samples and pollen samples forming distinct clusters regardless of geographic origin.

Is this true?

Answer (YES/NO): NO